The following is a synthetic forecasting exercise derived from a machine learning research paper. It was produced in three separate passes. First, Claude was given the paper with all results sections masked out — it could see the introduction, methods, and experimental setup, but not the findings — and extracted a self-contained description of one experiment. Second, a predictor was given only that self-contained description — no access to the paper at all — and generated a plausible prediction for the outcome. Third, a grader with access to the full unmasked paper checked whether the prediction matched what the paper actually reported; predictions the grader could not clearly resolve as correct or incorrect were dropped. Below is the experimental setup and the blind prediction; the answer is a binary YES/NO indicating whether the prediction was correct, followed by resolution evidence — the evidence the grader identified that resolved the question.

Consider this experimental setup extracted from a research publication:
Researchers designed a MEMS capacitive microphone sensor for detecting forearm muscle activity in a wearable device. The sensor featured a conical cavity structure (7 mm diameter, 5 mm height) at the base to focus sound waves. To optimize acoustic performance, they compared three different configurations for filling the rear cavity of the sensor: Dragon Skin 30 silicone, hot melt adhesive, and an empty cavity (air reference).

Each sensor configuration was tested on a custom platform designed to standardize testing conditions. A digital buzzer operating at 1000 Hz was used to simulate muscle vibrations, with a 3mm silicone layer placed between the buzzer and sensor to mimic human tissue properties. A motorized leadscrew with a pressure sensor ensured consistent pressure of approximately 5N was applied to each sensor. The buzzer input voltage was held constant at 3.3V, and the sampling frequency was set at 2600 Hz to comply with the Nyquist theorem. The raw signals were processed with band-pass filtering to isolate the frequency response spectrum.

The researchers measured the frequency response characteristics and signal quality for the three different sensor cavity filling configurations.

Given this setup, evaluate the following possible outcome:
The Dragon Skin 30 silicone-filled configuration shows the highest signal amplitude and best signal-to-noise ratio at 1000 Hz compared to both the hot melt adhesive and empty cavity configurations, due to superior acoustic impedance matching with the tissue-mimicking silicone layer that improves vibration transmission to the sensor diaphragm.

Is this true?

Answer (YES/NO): NO